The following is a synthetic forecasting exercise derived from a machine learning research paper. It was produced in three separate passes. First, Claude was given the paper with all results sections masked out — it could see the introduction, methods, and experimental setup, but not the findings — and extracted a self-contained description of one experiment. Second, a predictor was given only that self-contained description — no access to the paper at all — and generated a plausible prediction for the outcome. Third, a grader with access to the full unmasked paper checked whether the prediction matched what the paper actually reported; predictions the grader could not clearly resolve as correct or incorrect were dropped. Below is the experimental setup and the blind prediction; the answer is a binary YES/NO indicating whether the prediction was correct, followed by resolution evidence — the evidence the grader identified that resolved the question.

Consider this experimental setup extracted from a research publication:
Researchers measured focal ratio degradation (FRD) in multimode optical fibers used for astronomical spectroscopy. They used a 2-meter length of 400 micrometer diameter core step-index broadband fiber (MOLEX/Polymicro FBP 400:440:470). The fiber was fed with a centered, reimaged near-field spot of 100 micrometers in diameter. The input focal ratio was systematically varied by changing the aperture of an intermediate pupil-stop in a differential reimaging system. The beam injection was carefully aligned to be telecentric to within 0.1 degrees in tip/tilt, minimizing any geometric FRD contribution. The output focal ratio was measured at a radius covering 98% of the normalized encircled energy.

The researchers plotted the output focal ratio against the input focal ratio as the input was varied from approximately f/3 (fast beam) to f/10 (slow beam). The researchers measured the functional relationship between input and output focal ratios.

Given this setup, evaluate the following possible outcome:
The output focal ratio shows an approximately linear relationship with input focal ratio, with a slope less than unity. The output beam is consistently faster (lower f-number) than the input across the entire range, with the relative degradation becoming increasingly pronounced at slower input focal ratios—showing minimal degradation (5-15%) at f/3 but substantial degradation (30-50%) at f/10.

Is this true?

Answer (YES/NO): NO